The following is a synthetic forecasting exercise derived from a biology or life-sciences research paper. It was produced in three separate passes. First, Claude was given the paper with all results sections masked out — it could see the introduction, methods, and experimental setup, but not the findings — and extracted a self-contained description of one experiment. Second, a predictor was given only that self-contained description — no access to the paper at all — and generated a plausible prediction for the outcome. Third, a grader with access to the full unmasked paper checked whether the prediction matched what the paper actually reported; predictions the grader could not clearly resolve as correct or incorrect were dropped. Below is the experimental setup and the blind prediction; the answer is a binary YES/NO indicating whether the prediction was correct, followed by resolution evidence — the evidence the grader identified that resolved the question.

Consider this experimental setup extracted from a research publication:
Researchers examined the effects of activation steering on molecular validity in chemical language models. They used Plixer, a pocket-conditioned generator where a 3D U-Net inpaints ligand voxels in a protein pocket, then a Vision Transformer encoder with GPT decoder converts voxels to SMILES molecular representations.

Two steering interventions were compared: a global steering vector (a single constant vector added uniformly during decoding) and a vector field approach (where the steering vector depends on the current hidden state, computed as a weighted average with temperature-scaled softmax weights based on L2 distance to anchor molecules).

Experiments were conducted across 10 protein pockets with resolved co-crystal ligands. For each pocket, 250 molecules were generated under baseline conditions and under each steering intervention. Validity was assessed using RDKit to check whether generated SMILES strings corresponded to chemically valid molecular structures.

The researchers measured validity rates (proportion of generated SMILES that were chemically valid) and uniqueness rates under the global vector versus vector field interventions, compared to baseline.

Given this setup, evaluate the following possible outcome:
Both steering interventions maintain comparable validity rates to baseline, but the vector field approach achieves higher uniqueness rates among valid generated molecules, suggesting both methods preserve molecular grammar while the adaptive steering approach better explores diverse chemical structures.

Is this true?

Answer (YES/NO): NO